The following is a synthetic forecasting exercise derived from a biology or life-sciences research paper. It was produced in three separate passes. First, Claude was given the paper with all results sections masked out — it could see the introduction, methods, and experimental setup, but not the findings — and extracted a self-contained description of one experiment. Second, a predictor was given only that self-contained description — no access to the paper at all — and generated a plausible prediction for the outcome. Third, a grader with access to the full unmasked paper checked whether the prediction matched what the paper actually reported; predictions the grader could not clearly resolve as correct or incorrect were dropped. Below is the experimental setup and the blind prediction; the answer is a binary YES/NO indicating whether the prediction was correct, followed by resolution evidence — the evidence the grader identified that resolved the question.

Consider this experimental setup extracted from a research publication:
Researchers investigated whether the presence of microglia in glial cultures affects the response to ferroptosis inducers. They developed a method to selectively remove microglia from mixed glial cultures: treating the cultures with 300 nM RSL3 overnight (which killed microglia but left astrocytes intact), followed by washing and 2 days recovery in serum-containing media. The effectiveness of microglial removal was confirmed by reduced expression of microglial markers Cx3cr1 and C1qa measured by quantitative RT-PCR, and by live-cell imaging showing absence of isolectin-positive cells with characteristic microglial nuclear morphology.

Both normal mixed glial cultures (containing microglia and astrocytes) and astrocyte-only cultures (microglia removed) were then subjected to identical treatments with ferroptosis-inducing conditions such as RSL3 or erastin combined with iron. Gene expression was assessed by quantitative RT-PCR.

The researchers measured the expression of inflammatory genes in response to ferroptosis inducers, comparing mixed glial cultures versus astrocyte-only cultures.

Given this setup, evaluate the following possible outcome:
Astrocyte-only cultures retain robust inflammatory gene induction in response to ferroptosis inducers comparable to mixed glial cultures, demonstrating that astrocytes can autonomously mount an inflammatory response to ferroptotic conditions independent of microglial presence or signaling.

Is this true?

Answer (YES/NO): NO